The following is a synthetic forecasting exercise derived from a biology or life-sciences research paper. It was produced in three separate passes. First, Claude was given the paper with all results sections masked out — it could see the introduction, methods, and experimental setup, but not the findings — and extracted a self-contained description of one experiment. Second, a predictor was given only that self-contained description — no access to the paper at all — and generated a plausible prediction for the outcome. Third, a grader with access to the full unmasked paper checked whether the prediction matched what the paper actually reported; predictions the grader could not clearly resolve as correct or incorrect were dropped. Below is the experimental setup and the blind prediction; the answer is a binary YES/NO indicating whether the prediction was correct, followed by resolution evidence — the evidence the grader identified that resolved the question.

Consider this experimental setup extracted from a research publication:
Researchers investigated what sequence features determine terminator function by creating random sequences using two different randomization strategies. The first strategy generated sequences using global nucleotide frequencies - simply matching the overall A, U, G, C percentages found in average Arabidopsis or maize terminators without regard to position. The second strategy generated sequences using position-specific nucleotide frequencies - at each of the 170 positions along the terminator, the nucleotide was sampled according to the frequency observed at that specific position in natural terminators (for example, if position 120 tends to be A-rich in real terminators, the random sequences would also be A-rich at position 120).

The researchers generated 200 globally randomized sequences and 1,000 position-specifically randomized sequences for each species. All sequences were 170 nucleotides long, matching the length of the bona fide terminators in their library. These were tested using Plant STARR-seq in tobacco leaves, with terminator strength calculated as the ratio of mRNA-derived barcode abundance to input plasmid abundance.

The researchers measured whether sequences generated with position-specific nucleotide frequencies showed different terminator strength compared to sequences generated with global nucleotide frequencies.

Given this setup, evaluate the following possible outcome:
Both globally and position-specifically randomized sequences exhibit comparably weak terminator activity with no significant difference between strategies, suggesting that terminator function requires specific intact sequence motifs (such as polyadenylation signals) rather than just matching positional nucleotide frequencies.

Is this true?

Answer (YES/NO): NO